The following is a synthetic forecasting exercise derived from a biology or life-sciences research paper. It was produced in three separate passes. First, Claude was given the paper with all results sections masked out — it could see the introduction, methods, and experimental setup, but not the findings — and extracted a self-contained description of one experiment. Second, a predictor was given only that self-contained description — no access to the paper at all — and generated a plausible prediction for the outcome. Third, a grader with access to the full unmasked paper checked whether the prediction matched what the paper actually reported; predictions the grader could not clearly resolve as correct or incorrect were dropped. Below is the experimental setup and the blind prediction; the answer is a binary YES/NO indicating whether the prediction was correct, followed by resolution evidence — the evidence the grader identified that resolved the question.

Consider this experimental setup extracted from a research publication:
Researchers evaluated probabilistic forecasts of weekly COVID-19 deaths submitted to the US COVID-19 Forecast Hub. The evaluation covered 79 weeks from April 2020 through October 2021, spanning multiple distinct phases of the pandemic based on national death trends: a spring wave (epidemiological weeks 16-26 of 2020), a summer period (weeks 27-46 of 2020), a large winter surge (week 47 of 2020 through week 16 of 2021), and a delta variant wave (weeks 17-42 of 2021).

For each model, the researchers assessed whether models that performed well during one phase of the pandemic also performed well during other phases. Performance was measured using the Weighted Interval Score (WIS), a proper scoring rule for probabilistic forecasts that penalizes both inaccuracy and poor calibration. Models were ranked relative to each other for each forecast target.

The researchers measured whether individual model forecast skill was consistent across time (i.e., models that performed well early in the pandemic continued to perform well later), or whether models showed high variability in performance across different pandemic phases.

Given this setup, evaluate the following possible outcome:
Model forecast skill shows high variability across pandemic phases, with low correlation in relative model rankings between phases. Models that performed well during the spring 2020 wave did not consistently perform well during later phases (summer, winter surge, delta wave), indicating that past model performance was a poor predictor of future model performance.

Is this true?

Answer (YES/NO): NO